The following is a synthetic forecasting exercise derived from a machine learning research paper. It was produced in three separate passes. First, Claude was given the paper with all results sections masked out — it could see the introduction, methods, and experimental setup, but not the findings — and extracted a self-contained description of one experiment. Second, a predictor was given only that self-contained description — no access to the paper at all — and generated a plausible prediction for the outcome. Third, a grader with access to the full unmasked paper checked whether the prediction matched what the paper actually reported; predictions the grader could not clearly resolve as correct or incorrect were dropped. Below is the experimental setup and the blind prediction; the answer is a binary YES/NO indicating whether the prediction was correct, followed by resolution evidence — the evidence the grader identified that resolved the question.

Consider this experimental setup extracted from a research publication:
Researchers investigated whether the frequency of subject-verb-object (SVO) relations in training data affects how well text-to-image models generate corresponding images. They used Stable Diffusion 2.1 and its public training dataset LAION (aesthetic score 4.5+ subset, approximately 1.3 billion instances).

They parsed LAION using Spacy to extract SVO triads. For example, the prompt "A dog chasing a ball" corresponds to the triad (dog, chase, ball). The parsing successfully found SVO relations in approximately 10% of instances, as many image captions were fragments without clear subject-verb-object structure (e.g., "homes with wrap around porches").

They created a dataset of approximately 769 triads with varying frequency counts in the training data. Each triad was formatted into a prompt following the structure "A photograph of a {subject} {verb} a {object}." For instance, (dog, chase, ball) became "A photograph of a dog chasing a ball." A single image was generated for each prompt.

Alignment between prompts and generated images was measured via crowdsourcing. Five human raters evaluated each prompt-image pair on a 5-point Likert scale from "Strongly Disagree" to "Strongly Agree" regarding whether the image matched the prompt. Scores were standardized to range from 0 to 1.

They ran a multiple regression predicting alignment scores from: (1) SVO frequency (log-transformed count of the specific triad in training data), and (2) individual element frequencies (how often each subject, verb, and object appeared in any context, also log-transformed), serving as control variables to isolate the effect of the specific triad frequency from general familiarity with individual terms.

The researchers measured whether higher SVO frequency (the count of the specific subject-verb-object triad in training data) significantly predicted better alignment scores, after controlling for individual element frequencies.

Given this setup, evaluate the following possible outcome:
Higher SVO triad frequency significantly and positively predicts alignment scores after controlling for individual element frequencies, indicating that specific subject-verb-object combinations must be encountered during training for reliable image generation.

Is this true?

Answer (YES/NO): YES